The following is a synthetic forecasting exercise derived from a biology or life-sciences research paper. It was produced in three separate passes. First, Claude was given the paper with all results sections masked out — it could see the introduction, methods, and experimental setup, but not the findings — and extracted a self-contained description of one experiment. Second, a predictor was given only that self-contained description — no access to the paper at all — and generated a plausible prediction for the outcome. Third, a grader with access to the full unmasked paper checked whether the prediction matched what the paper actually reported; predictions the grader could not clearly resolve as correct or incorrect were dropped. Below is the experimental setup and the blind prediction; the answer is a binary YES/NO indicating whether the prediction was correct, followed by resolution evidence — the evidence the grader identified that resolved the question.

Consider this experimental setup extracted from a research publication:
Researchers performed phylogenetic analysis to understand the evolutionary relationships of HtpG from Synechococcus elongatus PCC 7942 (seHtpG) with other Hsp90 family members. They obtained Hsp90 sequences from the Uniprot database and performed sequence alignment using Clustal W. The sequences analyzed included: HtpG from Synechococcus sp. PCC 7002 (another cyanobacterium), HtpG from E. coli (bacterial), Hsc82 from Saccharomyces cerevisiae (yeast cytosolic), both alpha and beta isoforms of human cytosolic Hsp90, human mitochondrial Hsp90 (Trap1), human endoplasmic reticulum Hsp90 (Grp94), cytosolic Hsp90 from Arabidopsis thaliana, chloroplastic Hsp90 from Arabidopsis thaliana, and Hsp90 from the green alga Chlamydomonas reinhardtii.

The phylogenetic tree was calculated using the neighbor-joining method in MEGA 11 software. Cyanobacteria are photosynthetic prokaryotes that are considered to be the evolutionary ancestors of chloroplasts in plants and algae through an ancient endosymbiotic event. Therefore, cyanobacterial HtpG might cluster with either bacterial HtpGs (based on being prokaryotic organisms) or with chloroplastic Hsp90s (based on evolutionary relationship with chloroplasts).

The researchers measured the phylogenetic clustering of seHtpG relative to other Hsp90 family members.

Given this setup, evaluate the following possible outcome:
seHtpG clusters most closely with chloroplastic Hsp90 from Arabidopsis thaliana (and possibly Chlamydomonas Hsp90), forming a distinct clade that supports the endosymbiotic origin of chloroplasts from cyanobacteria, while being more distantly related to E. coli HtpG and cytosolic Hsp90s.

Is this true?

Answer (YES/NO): NO